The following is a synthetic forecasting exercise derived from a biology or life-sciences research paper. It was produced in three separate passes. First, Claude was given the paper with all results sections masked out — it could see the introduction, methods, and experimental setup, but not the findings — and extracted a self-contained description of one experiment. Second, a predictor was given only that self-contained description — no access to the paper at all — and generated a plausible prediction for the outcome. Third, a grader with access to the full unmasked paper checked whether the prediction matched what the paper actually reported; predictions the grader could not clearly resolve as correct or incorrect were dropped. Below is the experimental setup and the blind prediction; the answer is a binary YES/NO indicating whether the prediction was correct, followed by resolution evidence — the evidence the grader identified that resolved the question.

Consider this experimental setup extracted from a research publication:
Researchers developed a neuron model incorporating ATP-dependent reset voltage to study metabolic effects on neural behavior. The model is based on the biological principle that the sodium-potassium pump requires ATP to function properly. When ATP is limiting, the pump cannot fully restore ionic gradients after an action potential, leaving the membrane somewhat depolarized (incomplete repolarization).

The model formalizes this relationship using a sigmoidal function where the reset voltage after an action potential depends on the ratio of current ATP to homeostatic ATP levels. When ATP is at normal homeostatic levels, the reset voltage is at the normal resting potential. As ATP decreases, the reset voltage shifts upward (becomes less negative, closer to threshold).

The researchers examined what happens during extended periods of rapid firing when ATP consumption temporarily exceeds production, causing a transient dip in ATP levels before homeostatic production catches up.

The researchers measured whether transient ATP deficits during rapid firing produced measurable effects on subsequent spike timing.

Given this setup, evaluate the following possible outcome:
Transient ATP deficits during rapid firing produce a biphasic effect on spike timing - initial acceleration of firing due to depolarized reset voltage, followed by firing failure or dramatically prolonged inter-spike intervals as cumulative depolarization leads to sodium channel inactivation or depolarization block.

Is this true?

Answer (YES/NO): NO